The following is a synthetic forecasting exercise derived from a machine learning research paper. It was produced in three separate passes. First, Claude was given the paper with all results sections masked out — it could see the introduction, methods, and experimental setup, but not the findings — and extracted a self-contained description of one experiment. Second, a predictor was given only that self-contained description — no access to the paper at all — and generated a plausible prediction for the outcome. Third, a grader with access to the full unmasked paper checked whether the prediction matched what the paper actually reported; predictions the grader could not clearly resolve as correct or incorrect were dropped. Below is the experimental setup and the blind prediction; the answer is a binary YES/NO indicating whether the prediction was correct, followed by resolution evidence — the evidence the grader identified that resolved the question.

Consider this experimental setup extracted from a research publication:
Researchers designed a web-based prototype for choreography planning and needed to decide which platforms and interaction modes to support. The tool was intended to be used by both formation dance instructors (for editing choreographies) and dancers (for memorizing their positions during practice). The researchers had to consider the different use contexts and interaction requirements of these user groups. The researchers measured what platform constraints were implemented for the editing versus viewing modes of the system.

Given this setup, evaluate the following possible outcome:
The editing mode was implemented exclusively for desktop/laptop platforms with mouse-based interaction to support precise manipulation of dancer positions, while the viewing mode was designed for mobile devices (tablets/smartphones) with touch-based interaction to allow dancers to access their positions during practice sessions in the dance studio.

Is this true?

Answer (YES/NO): NO